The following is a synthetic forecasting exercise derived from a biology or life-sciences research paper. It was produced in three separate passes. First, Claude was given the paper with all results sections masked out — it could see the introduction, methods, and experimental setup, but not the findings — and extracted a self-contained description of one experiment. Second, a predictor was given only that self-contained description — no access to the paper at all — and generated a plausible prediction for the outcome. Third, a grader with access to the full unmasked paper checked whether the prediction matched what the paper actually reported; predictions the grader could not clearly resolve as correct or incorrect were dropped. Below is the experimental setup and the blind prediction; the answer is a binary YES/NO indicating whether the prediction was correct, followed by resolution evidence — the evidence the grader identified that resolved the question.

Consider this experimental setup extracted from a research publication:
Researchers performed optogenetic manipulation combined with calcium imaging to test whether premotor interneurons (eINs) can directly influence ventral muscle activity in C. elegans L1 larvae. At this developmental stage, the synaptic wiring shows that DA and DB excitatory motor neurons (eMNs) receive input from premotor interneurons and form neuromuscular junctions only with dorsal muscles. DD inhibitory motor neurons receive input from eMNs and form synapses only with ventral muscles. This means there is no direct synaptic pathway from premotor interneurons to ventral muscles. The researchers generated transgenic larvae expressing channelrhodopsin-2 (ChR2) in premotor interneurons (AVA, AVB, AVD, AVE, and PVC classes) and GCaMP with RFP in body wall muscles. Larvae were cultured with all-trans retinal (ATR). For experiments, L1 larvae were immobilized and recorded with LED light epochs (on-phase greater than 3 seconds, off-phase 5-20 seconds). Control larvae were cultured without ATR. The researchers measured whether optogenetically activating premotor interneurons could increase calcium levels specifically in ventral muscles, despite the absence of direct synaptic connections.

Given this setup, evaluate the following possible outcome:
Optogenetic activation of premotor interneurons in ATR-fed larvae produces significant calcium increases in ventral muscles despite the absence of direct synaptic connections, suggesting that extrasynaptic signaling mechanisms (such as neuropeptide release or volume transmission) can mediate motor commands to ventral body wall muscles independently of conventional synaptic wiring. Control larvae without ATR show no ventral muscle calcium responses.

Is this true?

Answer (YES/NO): YES